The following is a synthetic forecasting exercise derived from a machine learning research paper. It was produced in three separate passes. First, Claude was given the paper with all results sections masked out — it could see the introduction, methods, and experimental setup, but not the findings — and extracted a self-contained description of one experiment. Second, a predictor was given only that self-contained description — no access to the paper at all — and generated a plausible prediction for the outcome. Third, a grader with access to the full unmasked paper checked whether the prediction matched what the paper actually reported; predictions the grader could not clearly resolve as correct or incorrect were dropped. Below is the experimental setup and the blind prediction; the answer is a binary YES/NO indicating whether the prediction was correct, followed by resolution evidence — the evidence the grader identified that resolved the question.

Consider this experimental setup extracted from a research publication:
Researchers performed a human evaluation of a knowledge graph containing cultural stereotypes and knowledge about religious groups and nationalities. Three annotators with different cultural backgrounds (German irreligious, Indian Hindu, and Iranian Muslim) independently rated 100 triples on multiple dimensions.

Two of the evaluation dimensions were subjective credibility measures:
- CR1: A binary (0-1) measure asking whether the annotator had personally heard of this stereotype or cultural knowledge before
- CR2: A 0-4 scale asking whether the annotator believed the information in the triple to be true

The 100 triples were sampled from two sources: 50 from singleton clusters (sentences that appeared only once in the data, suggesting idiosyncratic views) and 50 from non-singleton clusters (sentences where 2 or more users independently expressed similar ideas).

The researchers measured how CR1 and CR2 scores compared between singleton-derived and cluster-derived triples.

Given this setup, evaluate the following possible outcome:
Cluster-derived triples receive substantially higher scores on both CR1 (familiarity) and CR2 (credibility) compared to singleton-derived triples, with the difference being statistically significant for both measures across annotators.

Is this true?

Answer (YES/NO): NO